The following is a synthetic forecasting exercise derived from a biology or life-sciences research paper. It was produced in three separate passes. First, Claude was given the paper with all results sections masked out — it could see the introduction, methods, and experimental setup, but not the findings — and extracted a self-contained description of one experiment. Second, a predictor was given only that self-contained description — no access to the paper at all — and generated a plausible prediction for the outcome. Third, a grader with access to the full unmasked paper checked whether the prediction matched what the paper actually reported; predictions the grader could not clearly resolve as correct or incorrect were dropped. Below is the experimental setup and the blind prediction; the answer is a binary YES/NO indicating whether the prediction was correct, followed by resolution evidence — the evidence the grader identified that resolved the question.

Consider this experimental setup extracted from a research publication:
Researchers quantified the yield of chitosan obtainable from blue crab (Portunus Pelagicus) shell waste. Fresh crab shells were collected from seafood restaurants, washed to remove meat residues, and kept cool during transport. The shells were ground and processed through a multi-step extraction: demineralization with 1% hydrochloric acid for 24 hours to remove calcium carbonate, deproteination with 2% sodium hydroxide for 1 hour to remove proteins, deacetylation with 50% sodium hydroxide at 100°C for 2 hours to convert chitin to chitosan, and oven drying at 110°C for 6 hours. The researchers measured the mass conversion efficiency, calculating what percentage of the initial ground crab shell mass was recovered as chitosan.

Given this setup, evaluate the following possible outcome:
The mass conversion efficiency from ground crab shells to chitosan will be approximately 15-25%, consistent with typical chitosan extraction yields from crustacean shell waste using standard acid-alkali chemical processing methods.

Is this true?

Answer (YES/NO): NO